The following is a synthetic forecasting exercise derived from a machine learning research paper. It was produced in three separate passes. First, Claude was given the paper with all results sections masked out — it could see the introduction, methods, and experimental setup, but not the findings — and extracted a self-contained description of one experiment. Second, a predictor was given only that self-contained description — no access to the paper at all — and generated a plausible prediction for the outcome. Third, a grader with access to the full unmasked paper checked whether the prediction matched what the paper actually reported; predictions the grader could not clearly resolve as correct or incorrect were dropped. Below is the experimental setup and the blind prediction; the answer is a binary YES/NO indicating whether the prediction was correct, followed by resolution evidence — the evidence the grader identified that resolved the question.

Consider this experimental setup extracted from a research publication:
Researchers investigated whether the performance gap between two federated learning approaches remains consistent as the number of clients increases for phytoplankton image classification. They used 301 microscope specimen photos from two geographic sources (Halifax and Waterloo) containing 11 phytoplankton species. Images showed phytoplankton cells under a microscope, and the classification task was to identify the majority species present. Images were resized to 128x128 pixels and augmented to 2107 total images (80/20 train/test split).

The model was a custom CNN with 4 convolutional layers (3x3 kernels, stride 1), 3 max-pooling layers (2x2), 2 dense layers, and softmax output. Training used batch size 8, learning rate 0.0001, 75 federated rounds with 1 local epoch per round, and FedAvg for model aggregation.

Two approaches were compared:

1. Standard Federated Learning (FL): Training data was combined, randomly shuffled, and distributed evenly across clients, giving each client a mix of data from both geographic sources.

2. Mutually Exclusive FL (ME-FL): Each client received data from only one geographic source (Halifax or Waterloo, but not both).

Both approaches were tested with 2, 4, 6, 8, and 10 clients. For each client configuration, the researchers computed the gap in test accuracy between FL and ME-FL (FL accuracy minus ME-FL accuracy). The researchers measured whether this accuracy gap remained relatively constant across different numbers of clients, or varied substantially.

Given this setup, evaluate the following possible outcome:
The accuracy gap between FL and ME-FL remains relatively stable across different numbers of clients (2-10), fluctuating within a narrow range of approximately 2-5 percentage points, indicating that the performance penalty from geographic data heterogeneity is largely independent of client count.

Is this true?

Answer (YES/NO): NO